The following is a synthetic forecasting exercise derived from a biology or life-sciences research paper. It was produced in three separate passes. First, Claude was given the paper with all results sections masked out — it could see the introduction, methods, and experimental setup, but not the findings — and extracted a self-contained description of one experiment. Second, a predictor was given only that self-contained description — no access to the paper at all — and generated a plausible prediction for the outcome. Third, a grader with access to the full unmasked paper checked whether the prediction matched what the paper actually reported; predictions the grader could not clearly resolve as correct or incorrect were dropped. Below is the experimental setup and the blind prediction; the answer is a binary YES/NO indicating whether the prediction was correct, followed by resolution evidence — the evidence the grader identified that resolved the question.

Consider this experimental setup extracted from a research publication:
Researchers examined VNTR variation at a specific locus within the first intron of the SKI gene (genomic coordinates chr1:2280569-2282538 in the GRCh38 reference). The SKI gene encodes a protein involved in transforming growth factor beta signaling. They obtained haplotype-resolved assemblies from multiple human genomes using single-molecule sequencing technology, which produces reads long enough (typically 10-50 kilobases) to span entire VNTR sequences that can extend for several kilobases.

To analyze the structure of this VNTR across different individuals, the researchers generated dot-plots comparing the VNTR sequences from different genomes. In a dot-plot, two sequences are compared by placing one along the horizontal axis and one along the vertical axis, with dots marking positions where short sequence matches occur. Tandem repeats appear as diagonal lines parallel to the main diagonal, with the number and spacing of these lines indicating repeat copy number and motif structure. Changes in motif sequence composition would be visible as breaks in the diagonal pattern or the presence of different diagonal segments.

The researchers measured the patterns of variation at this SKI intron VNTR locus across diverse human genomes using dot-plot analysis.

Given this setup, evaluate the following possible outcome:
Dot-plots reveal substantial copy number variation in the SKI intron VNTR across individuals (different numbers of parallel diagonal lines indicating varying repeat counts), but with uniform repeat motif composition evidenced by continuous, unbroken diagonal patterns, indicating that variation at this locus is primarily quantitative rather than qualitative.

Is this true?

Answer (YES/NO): NO